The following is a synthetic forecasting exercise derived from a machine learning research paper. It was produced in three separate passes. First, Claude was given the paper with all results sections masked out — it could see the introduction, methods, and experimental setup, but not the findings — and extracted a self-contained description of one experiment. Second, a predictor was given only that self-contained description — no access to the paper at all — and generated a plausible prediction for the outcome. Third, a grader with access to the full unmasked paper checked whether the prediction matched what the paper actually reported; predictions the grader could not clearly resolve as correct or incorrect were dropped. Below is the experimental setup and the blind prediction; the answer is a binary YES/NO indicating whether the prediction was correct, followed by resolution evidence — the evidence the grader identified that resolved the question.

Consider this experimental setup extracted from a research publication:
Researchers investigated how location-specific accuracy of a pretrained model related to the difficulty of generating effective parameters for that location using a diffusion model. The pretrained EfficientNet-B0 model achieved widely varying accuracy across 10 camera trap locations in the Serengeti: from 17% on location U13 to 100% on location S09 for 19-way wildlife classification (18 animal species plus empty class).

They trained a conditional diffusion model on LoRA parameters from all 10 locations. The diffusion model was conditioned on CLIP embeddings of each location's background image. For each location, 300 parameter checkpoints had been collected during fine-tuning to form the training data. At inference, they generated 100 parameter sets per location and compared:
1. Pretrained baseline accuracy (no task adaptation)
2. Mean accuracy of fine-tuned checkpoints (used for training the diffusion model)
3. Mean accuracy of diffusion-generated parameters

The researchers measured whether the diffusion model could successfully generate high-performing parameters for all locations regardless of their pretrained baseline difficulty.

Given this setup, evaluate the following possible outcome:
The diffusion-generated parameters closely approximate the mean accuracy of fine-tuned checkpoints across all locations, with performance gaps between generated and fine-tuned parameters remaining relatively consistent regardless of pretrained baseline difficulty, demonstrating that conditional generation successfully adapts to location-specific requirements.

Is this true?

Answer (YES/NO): YES